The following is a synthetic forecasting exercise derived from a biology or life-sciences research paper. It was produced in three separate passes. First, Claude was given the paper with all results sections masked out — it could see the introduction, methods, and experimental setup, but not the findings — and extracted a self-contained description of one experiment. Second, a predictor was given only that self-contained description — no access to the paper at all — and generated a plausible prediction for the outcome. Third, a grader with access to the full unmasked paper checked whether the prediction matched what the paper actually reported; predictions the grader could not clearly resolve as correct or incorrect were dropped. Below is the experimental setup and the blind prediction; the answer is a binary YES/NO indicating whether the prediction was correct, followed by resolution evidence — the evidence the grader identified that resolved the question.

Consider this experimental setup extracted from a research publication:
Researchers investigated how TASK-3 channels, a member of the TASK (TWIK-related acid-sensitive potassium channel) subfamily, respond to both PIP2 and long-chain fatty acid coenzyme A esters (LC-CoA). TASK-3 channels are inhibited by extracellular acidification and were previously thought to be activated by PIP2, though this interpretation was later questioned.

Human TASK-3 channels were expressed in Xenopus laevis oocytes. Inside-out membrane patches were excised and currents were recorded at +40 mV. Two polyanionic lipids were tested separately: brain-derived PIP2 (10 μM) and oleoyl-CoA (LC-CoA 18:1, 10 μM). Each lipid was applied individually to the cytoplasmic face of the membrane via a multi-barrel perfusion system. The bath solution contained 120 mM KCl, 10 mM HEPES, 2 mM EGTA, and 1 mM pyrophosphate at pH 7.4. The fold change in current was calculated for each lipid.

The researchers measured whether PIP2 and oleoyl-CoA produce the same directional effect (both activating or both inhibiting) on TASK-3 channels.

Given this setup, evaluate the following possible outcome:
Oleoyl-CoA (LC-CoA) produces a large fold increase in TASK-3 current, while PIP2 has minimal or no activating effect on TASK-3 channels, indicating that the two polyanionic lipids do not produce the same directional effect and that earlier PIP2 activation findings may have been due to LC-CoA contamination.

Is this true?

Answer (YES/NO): NO